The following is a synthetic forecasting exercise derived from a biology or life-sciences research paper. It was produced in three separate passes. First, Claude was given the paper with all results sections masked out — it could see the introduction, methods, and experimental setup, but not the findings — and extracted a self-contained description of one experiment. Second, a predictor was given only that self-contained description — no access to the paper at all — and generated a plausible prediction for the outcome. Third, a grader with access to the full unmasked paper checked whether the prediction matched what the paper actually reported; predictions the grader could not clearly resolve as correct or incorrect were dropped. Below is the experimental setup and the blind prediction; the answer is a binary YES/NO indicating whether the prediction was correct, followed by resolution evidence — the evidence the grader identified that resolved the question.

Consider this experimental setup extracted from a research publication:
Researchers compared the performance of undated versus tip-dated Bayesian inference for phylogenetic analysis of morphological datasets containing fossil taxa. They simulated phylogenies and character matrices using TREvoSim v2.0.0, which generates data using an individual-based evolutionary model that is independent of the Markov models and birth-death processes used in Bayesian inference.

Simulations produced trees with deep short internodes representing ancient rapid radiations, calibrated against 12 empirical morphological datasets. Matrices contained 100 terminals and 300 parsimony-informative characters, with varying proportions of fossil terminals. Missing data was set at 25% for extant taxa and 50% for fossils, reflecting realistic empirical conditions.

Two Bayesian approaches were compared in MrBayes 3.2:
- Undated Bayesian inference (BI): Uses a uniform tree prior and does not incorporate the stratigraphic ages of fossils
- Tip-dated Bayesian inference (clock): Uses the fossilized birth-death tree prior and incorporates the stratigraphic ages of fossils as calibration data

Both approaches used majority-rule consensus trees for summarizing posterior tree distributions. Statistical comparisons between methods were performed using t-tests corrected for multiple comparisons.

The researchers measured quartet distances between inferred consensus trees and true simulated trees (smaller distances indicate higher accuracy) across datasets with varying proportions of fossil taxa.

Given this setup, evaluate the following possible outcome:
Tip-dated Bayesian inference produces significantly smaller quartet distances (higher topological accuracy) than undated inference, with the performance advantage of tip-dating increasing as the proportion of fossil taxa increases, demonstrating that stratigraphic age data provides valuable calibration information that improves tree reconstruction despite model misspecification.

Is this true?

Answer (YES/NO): NO